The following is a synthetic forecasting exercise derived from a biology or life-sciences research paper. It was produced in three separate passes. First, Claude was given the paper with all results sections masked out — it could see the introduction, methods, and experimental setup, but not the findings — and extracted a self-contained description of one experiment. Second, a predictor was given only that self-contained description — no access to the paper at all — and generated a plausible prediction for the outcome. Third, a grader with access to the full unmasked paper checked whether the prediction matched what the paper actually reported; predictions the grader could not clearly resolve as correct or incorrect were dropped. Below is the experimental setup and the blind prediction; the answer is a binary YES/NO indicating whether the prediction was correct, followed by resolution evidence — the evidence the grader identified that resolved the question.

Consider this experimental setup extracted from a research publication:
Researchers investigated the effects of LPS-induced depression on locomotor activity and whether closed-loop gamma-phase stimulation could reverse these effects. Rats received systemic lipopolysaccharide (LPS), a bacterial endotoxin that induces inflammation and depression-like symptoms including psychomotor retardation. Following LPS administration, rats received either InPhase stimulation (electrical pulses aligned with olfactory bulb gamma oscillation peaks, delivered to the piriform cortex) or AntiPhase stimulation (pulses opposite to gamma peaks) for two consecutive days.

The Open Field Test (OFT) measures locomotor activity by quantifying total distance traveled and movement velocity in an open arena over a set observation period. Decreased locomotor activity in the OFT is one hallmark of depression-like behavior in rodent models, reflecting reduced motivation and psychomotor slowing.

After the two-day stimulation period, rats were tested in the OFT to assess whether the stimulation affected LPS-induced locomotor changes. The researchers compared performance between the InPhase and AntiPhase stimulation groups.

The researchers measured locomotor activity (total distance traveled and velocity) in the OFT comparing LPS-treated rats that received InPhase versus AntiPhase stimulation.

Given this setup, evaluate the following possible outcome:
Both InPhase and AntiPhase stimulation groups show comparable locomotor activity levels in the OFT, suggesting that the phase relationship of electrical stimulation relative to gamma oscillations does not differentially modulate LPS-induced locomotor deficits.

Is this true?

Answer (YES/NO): NO